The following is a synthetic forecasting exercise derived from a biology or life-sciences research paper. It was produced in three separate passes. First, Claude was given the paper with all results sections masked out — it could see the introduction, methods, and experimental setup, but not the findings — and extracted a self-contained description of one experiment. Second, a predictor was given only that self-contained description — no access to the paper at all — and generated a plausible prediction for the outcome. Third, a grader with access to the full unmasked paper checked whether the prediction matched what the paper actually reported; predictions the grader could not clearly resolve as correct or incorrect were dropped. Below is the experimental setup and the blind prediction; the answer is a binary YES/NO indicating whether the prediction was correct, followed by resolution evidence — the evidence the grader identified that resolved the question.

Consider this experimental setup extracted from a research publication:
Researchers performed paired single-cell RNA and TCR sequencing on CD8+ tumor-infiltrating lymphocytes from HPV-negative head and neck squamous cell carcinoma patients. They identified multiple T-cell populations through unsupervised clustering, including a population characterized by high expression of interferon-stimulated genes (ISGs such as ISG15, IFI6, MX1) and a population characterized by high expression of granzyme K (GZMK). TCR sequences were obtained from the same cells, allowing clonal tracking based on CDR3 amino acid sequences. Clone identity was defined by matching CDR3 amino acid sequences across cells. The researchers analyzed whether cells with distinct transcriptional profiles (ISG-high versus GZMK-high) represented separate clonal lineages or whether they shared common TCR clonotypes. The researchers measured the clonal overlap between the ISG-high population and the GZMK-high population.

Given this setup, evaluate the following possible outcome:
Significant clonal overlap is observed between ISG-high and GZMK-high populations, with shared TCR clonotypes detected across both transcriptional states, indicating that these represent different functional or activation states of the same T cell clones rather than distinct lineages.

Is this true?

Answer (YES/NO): YES